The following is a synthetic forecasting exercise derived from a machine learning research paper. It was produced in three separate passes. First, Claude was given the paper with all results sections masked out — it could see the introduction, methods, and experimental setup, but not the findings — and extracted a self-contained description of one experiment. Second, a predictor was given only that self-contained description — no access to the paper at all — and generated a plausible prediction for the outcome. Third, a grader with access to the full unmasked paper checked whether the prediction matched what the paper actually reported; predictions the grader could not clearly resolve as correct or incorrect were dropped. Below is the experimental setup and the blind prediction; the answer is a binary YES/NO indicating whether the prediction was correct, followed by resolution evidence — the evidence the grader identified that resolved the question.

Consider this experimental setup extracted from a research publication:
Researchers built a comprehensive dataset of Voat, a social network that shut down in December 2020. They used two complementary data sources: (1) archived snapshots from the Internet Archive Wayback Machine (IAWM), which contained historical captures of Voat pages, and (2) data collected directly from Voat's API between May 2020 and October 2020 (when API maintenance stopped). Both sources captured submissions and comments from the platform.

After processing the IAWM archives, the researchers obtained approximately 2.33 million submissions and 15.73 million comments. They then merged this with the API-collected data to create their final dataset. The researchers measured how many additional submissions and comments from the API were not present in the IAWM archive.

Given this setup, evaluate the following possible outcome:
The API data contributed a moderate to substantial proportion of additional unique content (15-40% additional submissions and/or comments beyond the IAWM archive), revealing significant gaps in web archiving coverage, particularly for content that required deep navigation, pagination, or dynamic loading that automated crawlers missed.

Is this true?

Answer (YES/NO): NO